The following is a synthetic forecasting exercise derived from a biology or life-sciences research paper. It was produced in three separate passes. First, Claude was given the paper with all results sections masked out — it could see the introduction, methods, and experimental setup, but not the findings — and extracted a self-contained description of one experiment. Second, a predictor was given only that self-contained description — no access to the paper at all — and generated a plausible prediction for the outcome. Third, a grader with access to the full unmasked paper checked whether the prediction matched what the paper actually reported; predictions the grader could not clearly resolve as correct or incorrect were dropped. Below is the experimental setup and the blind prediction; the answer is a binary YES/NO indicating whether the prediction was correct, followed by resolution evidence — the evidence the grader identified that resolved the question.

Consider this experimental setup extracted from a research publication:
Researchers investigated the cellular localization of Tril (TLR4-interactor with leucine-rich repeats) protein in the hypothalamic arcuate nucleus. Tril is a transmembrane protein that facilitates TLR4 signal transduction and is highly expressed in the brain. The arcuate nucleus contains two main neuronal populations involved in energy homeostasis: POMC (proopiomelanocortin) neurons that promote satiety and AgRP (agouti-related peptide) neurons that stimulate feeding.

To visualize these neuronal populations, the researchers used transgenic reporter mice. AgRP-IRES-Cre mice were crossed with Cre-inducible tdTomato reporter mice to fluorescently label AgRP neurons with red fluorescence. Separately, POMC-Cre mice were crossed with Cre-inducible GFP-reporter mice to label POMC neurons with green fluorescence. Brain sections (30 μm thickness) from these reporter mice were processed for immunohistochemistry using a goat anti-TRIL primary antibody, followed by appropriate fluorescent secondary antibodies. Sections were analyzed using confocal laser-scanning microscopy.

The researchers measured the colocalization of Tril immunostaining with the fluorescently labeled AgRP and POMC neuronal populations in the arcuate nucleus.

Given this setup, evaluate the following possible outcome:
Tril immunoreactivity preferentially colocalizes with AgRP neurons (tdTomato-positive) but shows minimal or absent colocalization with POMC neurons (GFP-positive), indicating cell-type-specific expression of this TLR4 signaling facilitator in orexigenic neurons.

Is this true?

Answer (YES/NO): NO